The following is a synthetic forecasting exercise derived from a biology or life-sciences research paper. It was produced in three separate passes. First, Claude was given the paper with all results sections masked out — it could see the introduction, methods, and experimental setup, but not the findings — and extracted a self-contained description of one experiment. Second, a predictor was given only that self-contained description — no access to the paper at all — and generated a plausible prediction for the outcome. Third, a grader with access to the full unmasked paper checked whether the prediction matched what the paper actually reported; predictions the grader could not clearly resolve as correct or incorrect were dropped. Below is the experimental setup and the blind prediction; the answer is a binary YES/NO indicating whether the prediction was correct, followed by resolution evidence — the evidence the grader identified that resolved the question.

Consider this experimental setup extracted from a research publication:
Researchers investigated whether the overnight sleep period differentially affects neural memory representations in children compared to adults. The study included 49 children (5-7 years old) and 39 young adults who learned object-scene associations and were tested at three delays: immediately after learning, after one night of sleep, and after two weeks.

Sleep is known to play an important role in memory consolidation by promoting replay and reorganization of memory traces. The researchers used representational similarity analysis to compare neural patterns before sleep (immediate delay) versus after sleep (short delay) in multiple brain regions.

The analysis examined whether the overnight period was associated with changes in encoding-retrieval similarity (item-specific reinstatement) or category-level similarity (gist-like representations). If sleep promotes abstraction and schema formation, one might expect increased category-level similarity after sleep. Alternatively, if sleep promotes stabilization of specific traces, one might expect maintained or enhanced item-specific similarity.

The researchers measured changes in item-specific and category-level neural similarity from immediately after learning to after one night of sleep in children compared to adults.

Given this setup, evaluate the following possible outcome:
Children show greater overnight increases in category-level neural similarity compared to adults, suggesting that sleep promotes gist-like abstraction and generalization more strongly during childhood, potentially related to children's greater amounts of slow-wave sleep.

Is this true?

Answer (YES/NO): NO